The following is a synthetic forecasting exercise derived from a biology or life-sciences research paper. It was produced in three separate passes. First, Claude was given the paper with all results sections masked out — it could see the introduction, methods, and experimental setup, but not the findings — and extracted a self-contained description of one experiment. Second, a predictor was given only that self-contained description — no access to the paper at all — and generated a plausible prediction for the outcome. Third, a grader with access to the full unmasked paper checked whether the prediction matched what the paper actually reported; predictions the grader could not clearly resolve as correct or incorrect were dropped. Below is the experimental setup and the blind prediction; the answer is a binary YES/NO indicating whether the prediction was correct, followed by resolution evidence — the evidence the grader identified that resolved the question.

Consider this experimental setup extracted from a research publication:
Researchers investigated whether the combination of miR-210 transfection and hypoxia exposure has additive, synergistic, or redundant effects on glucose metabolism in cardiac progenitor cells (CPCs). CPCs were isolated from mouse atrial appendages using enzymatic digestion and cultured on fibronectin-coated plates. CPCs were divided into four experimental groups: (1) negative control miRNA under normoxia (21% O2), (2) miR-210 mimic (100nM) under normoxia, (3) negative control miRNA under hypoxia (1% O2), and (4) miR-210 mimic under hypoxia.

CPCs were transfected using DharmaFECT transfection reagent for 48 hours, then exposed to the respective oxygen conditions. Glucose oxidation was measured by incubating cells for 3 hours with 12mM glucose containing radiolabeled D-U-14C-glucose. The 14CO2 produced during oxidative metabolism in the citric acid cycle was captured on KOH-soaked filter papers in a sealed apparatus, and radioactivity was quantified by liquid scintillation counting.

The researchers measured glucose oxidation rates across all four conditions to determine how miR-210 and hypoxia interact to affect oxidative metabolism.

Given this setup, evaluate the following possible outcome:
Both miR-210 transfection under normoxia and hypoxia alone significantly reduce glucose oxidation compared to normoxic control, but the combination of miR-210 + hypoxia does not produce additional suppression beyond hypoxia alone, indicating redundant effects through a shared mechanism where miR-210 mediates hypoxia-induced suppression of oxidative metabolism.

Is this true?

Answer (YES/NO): NO